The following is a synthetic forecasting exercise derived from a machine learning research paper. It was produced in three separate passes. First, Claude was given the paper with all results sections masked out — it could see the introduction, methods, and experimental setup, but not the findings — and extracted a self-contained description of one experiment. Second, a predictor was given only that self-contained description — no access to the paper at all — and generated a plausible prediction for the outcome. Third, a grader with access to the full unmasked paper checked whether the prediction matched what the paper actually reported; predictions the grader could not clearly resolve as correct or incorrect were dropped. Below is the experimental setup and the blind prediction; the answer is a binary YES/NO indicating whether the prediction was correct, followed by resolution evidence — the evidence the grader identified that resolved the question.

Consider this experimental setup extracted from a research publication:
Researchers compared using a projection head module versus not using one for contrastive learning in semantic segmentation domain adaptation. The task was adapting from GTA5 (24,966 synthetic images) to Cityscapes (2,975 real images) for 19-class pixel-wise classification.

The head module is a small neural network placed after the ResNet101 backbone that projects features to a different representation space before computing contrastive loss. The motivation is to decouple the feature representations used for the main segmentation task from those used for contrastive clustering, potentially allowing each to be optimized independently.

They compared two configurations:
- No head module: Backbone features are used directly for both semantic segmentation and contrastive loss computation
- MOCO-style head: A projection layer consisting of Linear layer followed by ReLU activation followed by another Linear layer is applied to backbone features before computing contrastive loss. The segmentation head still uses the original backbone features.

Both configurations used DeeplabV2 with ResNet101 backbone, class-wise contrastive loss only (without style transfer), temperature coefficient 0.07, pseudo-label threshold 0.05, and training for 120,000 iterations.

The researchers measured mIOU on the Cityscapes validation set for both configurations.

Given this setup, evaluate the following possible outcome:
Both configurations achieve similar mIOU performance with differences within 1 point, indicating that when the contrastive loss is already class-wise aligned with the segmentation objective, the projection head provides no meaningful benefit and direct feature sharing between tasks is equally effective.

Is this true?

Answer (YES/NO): NO